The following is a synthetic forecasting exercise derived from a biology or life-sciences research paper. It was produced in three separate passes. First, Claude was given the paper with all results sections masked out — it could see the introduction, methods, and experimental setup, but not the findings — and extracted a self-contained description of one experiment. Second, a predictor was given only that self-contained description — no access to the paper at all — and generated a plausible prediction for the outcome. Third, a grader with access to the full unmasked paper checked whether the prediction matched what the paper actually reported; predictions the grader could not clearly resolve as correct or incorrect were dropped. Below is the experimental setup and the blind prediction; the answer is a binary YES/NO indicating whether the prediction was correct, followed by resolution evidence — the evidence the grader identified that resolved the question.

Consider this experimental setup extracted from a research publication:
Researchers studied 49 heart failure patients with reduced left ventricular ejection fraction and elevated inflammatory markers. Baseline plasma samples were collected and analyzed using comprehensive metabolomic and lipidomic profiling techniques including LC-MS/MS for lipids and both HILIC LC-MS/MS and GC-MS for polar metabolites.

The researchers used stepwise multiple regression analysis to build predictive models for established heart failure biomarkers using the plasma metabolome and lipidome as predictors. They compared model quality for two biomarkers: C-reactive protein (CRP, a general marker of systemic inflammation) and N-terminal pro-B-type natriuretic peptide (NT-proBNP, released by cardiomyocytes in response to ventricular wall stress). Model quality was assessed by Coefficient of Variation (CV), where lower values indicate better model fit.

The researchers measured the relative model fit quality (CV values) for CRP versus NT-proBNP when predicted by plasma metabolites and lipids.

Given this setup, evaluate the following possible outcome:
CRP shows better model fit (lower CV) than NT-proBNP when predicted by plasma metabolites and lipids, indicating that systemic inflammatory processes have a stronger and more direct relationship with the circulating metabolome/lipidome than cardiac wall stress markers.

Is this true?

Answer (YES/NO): NO